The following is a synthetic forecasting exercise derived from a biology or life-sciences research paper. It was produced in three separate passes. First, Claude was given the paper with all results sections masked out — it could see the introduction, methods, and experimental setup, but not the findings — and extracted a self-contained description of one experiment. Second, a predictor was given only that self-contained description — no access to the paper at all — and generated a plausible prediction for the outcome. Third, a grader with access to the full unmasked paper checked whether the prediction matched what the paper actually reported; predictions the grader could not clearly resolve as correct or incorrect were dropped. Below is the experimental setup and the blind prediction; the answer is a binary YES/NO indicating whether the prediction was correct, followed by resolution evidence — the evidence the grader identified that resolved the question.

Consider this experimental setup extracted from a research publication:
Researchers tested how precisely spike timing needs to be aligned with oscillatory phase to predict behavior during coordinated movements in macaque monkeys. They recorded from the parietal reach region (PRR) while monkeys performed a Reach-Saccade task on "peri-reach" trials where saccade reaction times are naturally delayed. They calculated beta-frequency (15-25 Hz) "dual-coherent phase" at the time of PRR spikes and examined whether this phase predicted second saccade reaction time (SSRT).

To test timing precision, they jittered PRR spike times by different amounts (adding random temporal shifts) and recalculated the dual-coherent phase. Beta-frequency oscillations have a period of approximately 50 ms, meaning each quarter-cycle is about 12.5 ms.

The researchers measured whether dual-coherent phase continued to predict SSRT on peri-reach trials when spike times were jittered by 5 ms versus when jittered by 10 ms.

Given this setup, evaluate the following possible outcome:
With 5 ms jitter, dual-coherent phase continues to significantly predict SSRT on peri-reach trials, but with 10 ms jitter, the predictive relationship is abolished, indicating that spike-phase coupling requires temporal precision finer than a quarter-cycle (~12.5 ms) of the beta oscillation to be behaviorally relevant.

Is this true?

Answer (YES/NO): YES